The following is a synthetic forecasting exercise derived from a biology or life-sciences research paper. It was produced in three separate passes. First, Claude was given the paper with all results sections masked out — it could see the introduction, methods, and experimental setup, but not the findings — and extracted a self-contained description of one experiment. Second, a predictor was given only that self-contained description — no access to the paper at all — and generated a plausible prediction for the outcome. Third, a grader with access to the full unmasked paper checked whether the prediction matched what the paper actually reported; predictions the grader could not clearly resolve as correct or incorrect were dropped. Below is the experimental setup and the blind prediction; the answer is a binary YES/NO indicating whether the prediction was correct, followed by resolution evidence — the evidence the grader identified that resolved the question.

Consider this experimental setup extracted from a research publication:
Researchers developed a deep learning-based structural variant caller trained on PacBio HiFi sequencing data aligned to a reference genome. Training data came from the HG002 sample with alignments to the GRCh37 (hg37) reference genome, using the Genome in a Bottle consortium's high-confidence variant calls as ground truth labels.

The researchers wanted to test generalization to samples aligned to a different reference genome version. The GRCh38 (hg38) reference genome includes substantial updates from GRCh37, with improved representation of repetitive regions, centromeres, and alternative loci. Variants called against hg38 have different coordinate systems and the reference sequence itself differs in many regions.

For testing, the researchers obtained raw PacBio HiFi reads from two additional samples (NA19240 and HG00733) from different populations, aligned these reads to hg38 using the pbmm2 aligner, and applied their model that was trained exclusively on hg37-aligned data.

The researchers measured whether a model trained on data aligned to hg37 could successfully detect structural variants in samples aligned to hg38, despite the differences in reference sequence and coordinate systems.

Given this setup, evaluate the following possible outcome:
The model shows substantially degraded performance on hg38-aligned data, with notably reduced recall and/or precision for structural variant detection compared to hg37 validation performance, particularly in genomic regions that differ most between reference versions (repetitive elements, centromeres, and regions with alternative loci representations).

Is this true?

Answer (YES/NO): NO